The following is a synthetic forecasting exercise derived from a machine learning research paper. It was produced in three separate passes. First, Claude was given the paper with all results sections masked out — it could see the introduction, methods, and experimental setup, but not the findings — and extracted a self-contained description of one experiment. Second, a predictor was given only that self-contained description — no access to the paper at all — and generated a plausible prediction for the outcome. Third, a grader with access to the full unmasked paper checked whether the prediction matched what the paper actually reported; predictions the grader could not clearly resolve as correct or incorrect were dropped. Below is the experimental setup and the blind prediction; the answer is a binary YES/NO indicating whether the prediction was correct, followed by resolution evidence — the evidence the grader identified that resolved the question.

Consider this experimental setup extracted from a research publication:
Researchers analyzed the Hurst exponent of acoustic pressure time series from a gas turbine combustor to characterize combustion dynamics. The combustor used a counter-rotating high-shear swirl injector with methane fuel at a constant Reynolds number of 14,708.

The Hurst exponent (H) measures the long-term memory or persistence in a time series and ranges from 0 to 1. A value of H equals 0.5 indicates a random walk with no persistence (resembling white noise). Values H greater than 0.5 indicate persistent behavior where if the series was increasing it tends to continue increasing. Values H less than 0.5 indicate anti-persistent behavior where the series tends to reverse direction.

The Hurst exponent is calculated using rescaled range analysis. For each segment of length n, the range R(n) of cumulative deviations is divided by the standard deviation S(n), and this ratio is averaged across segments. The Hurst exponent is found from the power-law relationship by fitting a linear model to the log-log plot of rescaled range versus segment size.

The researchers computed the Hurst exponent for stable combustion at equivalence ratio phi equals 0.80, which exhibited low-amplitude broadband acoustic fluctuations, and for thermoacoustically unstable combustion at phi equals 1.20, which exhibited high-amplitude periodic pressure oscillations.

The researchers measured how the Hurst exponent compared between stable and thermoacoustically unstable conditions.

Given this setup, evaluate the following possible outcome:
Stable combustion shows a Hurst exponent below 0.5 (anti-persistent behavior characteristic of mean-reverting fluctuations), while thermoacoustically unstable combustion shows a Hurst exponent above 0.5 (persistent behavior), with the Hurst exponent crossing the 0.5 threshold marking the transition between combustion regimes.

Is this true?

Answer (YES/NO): NO